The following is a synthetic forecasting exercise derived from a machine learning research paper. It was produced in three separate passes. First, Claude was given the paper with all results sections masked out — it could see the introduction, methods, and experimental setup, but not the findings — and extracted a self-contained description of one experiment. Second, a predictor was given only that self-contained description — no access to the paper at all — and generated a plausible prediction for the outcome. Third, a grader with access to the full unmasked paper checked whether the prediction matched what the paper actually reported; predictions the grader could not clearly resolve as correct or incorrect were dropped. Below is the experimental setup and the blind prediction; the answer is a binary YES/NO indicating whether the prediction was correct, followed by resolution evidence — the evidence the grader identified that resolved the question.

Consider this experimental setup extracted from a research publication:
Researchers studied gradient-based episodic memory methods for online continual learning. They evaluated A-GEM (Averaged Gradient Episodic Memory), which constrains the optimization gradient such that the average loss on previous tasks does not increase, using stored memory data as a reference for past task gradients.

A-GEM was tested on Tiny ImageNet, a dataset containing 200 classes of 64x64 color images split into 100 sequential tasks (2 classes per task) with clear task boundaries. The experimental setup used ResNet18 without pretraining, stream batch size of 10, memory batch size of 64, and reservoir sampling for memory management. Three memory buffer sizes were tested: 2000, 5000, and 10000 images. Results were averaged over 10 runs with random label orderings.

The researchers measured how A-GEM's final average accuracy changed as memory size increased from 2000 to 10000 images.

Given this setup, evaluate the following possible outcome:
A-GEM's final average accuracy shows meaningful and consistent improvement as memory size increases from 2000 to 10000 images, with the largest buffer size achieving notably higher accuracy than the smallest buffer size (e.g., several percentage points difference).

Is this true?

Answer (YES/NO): NO